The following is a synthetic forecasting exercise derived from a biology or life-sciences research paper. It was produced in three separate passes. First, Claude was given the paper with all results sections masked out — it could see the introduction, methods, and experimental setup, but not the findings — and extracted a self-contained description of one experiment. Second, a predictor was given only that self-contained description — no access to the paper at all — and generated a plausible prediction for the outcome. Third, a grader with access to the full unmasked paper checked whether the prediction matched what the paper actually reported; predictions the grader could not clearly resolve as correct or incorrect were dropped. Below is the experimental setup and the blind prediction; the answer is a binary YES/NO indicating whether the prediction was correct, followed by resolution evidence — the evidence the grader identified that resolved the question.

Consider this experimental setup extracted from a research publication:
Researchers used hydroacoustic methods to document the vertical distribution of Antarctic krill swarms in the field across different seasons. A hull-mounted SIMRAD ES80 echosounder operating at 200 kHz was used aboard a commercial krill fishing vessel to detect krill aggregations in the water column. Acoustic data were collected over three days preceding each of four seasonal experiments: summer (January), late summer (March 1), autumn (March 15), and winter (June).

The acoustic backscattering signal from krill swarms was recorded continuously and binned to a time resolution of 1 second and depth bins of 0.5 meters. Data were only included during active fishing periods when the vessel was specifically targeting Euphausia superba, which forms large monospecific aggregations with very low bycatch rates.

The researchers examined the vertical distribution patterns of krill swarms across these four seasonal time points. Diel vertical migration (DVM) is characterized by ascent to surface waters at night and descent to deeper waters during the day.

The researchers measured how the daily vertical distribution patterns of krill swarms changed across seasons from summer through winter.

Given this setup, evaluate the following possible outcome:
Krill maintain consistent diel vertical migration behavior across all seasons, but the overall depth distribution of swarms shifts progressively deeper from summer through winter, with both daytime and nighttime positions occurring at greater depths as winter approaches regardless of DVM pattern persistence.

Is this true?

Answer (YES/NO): NO